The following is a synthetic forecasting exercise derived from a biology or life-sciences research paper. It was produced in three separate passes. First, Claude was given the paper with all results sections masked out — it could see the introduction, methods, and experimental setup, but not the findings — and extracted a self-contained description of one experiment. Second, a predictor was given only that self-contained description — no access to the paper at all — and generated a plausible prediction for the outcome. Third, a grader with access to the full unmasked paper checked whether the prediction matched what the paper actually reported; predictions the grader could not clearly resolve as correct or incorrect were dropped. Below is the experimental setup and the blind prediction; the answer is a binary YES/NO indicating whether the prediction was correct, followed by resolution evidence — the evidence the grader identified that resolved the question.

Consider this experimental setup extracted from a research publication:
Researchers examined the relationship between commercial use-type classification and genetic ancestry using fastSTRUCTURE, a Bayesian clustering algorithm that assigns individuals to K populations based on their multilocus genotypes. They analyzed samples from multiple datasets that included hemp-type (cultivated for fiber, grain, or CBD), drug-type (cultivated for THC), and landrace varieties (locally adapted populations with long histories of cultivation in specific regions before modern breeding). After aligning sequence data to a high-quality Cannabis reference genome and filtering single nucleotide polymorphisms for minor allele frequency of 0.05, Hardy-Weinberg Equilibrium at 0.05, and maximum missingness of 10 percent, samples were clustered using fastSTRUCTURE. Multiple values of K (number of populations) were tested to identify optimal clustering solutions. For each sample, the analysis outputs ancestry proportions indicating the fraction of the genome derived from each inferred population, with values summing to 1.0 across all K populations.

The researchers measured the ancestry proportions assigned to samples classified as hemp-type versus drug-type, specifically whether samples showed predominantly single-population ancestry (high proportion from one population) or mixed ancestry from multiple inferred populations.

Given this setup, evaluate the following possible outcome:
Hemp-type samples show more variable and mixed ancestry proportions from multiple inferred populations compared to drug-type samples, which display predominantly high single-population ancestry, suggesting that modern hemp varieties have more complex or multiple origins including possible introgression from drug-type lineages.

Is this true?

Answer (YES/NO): NO